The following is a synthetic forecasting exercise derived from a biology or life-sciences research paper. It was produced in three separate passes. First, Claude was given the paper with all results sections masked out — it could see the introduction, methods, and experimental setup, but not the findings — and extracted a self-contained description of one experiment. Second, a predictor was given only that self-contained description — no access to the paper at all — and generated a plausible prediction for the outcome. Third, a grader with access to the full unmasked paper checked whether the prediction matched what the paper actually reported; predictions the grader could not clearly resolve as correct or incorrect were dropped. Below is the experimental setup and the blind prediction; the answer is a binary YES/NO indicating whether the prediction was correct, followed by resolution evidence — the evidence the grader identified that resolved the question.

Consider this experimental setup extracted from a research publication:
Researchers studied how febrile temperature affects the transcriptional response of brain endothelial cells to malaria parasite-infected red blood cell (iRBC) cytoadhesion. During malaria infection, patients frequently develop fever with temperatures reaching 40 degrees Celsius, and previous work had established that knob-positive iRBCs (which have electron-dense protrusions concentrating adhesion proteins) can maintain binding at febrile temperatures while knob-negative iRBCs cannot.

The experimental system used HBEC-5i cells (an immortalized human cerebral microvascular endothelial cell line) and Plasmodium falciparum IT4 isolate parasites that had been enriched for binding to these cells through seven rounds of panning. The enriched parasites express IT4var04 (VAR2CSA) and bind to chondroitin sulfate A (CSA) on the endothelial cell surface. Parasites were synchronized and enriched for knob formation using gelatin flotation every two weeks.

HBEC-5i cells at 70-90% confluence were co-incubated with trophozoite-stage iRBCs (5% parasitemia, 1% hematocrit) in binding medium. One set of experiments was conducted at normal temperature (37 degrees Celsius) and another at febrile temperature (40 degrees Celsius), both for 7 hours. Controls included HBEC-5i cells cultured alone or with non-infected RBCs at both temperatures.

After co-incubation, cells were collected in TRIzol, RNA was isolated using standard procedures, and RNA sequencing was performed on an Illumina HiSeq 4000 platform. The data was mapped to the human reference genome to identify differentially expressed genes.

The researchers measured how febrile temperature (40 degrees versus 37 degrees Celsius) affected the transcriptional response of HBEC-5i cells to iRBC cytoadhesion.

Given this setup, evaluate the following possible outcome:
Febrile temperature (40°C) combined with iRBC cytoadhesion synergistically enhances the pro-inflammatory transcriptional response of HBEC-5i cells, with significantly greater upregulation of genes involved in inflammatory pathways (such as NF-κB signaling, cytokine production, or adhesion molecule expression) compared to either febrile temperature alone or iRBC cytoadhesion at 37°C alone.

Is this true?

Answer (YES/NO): YES